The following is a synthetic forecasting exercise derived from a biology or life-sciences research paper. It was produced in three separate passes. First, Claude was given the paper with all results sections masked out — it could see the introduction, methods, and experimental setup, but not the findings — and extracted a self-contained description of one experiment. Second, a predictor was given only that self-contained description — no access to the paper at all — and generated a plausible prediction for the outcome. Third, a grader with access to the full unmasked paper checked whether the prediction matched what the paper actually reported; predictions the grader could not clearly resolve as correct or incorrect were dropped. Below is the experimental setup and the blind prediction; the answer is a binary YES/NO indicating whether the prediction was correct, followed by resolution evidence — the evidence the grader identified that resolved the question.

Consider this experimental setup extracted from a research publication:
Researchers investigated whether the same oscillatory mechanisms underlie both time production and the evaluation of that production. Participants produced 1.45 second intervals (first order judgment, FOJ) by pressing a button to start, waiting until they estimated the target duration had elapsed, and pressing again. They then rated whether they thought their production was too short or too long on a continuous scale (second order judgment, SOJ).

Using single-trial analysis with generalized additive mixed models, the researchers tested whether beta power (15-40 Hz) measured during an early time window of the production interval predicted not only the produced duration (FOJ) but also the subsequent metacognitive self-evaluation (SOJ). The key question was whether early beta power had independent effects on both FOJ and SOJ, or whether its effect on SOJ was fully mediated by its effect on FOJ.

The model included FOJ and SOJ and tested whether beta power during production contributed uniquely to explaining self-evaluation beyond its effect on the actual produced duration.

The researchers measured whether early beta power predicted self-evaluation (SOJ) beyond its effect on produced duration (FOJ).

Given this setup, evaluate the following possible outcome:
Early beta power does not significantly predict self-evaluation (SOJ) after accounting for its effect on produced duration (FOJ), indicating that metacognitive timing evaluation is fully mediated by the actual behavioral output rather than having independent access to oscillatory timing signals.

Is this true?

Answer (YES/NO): NO